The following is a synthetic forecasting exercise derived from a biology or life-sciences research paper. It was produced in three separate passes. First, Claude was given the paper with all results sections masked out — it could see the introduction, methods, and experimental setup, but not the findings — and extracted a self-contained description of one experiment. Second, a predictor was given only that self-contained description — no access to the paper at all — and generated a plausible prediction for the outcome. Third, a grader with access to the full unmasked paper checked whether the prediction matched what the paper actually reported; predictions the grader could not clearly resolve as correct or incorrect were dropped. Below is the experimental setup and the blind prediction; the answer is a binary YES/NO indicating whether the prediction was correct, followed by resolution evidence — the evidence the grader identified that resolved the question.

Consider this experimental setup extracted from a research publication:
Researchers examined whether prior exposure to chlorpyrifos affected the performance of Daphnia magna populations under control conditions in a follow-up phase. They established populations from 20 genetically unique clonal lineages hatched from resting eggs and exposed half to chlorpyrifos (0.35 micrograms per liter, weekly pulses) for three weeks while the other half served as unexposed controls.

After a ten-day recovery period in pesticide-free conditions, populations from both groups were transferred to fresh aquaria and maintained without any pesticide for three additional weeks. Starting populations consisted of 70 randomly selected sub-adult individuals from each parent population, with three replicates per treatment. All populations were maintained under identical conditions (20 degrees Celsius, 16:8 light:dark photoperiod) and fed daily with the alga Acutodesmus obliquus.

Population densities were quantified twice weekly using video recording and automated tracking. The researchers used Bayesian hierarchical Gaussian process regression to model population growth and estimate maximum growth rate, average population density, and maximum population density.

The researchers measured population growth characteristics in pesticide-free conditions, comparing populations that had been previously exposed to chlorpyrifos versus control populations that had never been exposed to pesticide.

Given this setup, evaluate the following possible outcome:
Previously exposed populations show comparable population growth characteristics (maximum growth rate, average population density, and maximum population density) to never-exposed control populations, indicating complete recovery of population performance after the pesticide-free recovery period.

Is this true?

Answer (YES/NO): NO